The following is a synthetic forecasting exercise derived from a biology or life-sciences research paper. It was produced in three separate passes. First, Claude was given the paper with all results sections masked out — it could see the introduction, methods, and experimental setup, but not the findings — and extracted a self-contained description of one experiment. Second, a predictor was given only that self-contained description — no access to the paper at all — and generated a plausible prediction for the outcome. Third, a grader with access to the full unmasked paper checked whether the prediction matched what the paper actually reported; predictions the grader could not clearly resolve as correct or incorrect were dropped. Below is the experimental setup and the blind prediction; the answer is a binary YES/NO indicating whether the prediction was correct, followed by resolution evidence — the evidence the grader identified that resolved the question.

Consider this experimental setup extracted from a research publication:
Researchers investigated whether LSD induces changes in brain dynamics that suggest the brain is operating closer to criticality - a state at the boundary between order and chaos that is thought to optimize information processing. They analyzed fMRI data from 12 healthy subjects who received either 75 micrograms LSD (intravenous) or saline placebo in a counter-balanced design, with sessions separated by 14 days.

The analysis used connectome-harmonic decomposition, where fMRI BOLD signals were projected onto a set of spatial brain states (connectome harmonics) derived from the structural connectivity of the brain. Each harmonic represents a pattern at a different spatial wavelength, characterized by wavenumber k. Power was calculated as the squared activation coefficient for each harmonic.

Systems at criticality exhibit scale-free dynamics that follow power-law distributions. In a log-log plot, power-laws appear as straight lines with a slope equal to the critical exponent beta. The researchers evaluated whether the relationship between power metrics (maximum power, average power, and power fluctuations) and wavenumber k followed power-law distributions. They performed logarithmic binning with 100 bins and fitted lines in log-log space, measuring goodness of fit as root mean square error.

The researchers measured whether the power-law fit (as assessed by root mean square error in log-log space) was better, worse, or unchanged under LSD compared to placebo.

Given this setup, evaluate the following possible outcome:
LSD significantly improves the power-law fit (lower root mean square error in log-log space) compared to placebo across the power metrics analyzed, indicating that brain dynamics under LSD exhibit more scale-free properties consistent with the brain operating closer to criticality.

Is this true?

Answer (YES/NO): YES